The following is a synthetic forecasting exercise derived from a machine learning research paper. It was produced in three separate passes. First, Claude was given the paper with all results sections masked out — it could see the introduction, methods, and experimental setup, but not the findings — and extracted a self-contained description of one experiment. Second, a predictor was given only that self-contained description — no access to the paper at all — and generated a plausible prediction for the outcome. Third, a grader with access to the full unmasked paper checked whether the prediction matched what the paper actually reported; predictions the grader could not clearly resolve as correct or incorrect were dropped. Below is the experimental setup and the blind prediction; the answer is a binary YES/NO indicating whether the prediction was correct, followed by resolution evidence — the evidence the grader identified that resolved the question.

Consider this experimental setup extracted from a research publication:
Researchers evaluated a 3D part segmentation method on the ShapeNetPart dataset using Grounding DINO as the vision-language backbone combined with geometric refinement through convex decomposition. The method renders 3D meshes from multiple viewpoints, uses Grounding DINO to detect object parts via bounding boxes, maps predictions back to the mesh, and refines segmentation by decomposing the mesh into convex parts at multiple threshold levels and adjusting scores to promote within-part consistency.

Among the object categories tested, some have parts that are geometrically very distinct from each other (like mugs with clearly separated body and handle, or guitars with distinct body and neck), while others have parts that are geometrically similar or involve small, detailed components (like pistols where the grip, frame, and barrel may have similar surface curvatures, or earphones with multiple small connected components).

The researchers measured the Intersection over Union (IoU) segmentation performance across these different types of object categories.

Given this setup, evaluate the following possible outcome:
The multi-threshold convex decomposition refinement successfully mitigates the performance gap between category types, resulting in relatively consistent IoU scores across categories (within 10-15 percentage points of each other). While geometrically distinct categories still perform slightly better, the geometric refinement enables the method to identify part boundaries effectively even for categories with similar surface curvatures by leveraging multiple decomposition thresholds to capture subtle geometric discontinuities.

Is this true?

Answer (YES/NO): NO